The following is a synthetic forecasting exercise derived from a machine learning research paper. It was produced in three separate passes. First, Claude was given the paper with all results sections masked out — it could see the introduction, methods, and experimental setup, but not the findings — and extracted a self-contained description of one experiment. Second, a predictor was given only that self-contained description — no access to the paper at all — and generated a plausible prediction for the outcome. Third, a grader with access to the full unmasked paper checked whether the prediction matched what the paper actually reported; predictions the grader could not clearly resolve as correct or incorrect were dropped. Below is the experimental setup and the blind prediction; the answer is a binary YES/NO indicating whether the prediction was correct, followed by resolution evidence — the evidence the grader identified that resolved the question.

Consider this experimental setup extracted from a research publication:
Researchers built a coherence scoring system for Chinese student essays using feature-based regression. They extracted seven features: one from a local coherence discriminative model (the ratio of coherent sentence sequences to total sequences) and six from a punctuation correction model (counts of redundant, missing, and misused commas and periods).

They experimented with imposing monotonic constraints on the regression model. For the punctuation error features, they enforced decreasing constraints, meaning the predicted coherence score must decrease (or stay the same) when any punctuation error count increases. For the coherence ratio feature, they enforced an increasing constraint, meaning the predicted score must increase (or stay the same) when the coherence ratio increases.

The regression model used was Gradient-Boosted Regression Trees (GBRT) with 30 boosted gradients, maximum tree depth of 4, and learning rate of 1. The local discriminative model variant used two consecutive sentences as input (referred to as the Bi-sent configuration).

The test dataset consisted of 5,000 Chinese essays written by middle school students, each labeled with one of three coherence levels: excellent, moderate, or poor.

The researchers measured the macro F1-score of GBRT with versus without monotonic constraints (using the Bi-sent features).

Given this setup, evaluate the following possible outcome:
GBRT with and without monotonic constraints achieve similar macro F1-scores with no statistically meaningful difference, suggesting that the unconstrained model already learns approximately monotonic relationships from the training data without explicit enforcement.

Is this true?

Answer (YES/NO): NO